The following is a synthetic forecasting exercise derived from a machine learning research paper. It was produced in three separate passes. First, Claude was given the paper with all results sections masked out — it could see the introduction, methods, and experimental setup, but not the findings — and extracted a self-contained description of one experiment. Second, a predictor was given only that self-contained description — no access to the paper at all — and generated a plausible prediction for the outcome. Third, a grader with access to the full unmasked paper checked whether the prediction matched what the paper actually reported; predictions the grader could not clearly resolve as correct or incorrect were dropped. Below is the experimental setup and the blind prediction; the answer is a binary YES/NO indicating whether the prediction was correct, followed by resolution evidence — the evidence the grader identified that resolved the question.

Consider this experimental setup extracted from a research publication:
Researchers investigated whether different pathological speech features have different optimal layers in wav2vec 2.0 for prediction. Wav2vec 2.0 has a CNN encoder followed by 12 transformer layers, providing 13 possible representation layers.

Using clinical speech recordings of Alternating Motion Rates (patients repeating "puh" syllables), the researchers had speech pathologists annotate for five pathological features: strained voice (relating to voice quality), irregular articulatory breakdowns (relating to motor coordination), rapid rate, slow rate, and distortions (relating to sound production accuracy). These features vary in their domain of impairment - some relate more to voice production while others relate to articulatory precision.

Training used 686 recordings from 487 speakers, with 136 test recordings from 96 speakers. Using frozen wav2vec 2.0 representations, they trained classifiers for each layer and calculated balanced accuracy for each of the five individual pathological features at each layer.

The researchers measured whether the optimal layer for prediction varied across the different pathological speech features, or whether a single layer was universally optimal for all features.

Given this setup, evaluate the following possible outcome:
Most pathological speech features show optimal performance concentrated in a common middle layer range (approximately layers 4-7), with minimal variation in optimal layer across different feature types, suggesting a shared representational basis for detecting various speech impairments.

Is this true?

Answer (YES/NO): NO